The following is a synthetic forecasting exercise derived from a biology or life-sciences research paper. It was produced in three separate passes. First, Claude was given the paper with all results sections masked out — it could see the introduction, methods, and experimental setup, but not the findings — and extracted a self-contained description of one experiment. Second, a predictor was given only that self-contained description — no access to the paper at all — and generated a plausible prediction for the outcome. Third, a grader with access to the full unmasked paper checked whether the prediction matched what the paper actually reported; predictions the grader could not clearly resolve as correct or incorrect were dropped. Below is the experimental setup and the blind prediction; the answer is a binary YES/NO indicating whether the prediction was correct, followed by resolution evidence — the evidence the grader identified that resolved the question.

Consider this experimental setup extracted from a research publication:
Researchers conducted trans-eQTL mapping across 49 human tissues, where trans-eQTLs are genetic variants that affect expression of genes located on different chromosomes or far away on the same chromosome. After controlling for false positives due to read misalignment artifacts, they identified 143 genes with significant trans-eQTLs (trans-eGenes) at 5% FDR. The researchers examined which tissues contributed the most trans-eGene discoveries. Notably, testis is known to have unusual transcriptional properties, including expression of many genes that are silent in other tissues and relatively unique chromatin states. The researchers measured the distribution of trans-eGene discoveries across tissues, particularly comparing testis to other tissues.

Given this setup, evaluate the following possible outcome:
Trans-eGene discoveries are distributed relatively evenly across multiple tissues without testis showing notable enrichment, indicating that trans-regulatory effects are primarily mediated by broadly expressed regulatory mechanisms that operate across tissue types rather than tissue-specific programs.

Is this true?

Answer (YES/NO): NO